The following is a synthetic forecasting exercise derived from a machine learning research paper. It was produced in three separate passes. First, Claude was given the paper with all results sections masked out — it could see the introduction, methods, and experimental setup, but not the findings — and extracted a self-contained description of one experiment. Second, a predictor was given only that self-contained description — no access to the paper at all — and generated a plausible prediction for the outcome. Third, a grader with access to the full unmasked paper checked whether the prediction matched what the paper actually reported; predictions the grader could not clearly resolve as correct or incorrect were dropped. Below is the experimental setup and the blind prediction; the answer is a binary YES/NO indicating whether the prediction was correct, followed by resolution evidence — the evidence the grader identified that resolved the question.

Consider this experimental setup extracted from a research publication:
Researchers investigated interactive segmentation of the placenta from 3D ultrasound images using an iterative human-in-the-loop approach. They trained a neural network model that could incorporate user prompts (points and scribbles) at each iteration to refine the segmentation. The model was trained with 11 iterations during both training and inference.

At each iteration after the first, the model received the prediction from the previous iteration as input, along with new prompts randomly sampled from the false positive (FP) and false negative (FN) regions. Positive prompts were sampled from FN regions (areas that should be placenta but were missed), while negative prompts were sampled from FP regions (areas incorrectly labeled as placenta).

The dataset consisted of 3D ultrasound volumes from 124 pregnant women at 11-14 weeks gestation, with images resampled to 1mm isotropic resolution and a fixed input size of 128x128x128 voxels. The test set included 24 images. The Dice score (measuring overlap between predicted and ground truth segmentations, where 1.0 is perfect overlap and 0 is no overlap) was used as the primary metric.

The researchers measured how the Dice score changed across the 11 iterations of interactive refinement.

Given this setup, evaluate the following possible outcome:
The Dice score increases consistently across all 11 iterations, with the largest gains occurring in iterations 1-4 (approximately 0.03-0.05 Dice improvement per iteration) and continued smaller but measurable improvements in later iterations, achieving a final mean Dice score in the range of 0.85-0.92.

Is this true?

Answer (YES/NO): NO